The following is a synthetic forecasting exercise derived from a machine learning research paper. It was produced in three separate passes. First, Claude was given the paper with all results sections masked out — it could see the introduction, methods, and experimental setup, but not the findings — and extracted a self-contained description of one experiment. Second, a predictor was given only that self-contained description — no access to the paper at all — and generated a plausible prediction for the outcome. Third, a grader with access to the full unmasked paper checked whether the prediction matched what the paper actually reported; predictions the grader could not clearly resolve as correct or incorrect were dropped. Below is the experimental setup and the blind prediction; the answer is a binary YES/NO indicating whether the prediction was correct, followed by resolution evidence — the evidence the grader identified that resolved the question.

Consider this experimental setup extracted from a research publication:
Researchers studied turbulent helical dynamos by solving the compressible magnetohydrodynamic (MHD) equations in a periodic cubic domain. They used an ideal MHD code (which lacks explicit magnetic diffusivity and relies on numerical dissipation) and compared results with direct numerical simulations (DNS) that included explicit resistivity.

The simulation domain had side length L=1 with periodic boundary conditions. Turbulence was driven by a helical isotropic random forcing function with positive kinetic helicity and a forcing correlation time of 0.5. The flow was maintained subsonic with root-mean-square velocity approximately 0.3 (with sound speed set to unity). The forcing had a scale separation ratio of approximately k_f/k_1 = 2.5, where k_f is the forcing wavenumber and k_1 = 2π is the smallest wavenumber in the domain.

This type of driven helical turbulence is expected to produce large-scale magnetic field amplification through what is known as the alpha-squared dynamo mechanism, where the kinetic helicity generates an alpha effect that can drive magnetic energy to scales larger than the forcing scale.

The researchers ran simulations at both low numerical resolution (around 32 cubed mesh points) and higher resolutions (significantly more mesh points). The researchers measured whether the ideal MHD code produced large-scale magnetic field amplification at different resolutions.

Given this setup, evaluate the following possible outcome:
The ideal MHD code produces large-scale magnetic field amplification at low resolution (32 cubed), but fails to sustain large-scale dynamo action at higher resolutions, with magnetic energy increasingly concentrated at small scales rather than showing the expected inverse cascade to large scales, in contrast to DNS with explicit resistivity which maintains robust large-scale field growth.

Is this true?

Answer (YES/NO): YES